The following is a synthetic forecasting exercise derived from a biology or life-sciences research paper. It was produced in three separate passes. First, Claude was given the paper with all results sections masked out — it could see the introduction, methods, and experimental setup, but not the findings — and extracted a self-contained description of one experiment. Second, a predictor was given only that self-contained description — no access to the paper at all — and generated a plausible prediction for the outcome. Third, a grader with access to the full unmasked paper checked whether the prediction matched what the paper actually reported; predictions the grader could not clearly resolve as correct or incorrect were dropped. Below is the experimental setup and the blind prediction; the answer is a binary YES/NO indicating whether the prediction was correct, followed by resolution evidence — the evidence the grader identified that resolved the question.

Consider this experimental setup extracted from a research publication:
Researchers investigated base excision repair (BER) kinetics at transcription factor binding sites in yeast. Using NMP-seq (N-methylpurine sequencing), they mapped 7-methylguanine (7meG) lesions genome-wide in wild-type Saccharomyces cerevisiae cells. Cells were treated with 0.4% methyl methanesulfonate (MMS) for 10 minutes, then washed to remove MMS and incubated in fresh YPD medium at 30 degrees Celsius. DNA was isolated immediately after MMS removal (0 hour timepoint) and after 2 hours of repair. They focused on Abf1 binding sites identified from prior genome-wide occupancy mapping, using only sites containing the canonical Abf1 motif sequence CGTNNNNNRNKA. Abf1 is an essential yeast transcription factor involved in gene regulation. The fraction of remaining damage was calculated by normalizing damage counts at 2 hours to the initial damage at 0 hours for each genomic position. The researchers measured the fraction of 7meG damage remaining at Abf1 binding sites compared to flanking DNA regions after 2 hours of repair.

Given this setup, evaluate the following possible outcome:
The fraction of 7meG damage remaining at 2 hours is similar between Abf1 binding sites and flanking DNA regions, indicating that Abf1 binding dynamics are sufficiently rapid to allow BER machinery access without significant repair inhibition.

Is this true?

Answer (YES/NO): NO